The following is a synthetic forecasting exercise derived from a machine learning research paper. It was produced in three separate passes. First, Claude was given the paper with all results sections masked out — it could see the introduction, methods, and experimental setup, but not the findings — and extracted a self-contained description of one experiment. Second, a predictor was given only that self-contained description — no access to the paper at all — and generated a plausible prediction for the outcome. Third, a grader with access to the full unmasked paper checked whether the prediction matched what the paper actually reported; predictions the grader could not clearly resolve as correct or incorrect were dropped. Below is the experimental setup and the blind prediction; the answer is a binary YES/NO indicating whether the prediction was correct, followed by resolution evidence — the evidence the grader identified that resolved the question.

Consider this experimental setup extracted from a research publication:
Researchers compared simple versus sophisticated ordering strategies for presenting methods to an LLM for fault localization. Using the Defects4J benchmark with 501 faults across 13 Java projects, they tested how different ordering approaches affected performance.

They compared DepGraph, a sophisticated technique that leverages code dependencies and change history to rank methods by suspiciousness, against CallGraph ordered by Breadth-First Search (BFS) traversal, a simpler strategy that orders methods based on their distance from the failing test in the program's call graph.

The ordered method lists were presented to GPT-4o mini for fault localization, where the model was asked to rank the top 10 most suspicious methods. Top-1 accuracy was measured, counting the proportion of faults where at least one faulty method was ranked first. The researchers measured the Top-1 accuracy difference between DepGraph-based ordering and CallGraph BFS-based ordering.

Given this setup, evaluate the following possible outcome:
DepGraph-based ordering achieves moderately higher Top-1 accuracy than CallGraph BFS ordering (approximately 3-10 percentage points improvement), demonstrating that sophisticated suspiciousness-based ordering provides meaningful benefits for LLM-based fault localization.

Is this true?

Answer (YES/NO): NO